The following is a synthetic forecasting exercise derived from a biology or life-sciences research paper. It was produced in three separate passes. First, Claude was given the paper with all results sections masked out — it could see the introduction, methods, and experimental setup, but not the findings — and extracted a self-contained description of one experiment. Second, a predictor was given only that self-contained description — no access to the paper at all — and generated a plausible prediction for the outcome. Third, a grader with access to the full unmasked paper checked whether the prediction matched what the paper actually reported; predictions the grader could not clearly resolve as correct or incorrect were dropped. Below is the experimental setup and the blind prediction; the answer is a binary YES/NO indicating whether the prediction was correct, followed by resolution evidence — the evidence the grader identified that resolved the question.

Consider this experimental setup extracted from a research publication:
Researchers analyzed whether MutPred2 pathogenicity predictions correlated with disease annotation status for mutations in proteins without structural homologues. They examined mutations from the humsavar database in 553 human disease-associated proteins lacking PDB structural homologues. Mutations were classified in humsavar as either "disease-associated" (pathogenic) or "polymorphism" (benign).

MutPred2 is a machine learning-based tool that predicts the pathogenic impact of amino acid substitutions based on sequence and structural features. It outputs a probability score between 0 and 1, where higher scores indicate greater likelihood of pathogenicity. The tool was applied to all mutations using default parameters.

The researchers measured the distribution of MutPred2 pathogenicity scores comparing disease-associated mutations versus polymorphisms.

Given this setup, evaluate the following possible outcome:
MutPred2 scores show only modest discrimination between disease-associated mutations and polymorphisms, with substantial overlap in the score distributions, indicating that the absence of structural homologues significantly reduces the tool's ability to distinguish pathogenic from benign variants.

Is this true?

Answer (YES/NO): NO